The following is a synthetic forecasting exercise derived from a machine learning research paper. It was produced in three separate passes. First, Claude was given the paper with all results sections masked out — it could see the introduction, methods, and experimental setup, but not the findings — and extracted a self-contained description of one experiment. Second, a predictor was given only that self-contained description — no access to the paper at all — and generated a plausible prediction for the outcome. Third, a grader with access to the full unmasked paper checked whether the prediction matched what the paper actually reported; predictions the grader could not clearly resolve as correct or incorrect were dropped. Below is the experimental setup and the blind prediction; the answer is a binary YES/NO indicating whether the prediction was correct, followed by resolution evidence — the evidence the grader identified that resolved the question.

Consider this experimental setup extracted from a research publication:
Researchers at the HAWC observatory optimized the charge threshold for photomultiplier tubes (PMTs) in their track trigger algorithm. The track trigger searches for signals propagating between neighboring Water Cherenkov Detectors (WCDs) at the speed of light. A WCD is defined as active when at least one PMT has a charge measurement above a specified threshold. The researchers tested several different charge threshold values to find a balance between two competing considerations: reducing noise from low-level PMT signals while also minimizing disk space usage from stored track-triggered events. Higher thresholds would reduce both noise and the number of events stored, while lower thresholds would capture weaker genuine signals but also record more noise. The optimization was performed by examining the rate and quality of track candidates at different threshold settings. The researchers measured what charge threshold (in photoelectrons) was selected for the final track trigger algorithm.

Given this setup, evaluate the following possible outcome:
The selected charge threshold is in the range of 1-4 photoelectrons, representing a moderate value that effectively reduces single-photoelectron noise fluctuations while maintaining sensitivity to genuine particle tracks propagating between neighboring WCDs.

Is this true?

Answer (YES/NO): YES